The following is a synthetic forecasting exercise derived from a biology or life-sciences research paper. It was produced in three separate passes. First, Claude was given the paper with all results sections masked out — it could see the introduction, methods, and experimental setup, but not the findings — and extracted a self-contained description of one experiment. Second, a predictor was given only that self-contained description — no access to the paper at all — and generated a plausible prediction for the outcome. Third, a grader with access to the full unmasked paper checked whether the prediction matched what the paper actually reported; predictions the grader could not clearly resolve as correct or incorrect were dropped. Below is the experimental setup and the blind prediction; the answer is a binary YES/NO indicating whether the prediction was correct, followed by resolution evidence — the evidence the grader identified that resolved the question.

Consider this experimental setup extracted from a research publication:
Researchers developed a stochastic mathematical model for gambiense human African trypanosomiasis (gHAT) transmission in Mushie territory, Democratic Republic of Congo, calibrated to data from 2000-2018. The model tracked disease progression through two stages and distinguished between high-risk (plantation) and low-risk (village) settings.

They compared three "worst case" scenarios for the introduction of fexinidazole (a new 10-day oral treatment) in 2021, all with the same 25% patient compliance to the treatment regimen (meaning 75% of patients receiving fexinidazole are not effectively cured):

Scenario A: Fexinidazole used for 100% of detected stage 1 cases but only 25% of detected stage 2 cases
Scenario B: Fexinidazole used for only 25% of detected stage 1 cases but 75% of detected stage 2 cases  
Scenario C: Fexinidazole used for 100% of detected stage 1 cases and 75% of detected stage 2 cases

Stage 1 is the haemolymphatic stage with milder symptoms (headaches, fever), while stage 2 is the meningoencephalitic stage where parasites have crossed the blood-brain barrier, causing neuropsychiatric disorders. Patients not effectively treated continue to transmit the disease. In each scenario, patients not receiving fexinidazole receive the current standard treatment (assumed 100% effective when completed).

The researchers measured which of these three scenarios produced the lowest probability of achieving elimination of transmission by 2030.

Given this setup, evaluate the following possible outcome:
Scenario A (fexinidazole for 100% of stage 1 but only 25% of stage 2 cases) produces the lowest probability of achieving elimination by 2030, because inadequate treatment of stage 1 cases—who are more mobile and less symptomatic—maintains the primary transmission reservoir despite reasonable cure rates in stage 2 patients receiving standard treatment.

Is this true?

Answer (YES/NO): NO